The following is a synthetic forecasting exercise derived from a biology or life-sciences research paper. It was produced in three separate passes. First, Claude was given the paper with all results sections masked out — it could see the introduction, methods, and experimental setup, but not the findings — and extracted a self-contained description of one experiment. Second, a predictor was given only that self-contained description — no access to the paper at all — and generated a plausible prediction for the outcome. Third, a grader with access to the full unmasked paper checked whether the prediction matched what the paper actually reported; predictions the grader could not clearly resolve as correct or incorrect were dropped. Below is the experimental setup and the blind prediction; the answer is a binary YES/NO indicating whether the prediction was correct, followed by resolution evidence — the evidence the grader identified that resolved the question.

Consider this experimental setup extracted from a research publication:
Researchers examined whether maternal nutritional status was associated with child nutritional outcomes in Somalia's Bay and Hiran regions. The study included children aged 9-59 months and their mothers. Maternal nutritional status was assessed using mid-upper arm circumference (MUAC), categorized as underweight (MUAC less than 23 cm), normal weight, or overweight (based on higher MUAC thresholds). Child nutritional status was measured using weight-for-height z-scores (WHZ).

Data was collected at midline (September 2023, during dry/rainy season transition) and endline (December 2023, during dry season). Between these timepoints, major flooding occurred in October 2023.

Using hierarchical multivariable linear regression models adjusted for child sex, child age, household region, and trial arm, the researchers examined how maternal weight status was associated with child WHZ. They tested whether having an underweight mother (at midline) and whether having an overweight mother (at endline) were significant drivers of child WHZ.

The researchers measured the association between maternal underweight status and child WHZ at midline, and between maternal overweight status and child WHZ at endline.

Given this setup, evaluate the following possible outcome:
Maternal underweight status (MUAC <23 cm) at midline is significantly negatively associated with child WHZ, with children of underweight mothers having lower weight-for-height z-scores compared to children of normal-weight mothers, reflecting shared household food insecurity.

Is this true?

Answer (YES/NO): YES